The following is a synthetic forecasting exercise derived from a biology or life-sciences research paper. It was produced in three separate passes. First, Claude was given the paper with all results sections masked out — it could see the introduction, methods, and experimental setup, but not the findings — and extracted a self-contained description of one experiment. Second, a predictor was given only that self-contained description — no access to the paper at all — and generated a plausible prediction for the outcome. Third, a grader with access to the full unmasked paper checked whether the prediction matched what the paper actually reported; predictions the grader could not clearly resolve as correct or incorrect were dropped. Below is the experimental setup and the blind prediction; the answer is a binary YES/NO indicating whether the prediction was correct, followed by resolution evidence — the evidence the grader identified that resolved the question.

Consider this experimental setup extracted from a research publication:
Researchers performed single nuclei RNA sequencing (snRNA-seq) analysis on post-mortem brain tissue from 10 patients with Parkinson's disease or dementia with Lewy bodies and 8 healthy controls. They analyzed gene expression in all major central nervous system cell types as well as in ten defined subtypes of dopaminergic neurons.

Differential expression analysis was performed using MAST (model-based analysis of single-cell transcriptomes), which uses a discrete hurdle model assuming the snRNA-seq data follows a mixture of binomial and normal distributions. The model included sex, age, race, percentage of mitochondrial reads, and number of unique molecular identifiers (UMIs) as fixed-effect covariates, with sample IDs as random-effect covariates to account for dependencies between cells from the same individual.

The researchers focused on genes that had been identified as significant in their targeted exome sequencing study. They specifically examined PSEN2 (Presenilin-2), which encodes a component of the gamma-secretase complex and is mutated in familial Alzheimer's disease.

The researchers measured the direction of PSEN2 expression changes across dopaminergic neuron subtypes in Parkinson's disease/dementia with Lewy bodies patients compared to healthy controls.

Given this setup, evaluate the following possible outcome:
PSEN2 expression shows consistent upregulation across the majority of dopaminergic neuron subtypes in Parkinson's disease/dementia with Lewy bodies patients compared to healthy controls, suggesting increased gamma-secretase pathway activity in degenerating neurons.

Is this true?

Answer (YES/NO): NO